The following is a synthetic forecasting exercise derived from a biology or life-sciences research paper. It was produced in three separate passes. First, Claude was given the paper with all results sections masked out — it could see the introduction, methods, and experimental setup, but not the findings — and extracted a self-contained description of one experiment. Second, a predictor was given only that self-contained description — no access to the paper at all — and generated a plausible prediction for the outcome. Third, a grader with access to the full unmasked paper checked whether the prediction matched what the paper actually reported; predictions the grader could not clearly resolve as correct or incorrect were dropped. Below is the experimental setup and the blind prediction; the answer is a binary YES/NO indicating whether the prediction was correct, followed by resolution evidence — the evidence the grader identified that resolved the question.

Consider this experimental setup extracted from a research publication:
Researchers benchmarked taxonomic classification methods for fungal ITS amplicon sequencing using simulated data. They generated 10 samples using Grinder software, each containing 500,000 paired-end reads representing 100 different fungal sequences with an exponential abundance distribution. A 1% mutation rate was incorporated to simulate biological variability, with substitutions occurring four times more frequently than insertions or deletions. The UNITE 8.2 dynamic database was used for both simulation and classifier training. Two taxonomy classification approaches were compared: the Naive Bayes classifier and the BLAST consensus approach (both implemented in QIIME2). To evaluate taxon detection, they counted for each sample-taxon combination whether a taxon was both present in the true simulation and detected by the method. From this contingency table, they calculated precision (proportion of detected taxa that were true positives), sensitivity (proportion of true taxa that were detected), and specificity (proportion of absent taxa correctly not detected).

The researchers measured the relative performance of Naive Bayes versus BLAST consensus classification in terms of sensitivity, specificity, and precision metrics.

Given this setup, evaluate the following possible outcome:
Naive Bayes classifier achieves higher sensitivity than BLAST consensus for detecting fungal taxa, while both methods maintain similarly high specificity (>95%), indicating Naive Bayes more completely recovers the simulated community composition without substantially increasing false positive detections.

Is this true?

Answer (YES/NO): NO